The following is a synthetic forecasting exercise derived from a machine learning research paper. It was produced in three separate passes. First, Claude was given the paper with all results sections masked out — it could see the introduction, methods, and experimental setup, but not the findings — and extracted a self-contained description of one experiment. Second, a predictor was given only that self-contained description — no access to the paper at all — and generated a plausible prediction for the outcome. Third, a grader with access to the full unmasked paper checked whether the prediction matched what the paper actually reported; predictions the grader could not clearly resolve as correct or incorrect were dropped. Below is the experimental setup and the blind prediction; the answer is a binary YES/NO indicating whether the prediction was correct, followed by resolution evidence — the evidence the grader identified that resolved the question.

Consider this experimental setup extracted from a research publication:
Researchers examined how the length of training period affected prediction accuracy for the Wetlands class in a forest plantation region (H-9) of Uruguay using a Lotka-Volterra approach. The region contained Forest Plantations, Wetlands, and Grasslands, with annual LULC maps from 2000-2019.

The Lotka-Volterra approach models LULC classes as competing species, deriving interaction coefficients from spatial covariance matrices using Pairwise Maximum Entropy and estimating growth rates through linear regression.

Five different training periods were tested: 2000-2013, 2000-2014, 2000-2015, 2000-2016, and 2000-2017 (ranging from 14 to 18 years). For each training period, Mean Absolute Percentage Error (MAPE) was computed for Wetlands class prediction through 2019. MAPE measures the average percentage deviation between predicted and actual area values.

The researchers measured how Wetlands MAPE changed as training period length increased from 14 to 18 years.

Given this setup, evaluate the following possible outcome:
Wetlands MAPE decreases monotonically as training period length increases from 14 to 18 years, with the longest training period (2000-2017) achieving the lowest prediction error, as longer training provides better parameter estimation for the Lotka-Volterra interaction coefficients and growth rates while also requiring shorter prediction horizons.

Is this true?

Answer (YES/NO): NO